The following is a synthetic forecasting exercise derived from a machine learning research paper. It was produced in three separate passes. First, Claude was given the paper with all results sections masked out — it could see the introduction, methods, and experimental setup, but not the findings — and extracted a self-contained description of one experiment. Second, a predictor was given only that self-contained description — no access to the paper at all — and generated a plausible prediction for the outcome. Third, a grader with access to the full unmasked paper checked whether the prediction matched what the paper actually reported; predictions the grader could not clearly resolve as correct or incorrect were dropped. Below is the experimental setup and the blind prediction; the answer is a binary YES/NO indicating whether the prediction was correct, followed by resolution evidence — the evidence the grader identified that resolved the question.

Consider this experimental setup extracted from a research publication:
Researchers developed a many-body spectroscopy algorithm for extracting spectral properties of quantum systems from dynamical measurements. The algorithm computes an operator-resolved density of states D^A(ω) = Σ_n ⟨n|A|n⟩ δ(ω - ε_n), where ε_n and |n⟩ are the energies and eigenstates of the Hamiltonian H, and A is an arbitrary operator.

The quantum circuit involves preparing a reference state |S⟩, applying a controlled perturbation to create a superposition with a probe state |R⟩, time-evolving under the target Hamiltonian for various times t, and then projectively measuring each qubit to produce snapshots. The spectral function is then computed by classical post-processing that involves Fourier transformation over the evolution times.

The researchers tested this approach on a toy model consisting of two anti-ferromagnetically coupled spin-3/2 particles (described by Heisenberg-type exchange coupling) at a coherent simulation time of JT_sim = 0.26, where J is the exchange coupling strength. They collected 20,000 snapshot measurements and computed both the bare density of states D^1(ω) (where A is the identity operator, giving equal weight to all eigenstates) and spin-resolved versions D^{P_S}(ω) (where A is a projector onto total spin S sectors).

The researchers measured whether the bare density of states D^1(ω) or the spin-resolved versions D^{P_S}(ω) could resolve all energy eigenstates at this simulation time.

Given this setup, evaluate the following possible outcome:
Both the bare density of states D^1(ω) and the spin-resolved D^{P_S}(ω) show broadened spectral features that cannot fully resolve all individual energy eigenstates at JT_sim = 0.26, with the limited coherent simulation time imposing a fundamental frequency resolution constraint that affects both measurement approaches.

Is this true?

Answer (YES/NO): NO